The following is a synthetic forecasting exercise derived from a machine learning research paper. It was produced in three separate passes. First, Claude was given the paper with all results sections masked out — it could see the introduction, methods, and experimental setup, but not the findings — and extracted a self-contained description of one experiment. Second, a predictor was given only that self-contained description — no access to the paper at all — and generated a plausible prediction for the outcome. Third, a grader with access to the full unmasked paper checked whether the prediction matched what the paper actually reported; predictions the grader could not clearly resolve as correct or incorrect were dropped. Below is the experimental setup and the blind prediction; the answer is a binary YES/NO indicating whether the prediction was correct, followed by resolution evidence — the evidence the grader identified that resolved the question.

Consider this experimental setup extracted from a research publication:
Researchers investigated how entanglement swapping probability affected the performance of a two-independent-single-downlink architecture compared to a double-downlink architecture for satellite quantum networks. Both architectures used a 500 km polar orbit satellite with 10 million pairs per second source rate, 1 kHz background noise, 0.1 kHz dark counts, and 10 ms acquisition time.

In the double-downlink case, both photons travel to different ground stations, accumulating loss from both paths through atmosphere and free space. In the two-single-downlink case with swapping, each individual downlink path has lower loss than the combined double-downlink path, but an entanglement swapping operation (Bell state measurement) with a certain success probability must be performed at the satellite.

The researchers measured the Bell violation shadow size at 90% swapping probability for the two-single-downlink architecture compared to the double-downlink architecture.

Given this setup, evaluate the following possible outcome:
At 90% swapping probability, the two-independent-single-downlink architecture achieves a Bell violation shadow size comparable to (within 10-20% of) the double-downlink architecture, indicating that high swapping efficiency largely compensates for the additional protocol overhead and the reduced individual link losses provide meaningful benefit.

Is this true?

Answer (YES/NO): NO